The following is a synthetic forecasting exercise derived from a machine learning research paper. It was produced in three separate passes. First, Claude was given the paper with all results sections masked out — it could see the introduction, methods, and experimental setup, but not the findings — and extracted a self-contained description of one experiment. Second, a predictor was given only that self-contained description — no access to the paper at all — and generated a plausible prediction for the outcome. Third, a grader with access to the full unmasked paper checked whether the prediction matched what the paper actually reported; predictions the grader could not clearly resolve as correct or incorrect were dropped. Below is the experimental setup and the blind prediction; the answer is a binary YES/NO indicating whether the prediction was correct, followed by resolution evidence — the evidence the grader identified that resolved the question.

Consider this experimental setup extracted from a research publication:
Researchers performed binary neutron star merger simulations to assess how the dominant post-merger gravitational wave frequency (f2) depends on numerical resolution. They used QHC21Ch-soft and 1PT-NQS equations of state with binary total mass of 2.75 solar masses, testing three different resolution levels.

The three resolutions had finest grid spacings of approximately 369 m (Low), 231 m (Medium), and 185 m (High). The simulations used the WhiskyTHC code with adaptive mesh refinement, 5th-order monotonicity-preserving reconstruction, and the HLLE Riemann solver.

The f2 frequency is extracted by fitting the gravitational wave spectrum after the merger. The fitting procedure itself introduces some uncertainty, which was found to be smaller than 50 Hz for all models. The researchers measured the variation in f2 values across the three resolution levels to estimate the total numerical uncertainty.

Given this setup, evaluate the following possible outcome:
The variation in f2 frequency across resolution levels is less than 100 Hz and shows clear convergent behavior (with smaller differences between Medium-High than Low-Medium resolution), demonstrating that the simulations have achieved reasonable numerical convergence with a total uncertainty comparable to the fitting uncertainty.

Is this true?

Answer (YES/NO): NO